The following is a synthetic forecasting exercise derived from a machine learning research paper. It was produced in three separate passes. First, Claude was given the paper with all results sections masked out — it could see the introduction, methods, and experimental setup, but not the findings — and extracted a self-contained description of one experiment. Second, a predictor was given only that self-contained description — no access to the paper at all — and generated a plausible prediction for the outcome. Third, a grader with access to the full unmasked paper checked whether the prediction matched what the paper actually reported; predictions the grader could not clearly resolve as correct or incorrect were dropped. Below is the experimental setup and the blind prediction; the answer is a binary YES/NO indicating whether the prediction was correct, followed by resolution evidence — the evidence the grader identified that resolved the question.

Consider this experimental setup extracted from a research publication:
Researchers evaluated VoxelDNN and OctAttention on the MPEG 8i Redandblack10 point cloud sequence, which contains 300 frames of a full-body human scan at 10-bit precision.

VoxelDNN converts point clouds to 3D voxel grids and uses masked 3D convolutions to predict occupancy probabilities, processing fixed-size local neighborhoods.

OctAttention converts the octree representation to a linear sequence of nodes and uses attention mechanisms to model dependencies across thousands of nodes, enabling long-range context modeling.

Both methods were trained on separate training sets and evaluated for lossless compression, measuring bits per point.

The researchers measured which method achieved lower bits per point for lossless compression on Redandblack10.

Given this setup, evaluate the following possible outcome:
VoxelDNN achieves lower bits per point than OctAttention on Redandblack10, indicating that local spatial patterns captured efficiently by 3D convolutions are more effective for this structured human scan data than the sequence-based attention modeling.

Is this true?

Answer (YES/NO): NO